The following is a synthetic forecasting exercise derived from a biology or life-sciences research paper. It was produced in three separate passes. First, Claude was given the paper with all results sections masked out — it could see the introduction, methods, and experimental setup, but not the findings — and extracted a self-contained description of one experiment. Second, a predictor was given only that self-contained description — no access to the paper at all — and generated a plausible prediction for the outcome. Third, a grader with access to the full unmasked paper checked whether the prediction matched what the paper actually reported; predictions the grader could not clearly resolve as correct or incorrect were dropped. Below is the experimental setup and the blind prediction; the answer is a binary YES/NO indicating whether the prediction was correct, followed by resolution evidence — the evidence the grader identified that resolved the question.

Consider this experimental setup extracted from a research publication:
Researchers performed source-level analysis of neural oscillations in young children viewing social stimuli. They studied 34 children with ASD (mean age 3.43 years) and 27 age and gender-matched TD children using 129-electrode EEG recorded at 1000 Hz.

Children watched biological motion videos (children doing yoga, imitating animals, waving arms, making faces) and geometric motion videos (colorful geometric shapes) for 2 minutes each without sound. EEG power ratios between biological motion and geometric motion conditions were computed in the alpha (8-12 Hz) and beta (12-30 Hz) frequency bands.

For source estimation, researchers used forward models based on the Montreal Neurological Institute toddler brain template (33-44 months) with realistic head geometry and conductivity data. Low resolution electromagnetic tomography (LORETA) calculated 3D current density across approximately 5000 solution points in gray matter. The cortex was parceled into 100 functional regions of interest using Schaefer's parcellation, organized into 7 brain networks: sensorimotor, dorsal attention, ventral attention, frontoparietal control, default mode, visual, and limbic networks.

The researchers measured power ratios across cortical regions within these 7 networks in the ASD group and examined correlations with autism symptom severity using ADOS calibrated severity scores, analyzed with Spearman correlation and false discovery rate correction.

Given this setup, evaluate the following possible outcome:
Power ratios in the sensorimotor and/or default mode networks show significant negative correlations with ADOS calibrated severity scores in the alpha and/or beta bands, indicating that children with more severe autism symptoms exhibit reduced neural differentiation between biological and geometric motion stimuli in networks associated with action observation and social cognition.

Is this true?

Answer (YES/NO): NO